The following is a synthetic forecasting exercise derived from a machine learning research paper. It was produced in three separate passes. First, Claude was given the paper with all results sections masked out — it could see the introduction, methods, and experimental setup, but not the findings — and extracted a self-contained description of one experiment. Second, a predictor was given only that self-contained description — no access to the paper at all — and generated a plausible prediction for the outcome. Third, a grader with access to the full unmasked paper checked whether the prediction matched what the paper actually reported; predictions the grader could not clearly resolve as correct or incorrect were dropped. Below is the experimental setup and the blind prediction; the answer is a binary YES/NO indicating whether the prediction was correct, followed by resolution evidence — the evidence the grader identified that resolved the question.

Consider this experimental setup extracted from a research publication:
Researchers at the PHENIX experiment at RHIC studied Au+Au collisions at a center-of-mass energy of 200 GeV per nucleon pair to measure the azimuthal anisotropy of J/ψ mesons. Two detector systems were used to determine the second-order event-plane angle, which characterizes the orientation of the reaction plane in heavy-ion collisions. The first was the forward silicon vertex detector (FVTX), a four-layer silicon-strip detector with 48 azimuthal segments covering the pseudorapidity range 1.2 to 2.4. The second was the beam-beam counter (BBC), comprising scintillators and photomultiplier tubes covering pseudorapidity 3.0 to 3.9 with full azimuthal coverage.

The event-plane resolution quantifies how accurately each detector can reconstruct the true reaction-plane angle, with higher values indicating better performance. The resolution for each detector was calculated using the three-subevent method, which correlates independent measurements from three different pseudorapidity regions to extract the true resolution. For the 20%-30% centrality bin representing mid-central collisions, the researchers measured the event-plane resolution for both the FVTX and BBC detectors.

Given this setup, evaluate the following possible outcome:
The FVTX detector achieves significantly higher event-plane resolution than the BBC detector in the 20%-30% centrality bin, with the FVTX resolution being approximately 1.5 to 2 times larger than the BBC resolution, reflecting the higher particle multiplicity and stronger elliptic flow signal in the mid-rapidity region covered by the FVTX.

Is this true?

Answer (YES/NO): YES